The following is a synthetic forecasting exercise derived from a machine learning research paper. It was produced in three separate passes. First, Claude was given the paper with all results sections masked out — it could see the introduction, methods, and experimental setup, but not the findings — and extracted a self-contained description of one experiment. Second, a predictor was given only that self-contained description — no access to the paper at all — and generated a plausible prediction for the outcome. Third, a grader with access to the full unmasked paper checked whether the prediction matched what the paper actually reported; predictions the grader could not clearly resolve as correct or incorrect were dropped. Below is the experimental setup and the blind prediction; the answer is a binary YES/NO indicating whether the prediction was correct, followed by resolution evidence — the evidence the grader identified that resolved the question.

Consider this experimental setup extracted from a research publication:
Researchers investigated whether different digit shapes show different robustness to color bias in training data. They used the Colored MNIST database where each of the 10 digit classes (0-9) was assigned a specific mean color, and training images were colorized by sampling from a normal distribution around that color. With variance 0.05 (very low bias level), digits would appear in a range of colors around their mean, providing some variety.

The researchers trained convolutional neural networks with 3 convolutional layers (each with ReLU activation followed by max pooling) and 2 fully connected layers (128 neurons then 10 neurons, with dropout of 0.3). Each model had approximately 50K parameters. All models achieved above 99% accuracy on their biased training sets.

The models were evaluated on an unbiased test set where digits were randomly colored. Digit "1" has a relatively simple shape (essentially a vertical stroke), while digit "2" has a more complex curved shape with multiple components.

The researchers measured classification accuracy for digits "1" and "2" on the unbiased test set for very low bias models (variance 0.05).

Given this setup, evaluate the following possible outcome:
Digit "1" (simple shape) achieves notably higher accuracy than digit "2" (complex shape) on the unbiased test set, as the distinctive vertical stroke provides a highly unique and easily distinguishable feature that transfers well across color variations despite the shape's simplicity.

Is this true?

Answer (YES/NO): YES